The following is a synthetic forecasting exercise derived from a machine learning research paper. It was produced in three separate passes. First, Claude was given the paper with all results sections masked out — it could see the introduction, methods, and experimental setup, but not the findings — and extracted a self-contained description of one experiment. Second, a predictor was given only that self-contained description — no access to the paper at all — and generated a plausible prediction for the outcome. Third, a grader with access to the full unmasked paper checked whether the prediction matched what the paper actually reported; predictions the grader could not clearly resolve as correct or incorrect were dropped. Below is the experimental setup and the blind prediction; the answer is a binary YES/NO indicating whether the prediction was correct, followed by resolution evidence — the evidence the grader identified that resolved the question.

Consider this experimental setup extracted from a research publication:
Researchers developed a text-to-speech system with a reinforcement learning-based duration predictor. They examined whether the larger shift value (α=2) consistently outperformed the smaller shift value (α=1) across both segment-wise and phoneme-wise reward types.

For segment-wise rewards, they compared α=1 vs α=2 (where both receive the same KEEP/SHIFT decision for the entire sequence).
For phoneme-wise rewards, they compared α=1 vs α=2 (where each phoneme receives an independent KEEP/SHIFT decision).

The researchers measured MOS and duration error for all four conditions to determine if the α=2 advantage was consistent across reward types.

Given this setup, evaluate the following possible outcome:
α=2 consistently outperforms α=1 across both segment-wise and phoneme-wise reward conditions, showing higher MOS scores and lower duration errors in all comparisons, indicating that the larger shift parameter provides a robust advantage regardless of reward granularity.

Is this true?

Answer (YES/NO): YES